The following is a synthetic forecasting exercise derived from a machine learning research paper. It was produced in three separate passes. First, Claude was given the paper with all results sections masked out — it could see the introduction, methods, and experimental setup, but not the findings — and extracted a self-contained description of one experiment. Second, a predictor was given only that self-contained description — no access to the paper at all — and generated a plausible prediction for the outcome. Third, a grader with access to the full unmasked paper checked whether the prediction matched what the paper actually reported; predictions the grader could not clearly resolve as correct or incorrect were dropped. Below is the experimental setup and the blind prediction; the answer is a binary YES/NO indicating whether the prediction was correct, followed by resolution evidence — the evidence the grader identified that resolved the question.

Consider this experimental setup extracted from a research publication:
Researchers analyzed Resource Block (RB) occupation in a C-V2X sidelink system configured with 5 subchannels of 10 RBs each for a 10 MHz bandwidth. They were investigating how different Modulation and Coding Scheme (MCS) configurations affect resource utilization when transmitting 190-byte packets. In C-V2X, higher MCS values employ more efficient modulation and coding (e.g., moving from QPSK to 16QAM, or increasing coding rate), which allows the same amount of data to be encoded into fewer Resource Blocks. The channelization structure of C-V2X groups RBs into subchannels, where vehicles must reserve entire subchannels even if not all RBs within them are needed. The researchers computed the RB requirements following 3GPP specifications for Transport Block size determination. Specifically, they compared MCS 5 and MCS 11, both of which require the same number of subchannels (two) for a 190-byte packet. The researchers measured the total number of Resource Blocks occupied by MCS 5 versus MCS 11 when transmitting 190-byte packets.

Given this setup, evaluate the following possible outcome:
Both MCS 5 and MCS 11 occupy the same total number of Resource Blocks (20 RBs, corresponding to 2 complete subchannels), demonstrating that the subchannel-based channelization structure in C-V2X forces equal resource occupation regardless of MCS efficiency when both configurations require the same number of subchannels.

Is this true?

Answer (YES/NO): NO